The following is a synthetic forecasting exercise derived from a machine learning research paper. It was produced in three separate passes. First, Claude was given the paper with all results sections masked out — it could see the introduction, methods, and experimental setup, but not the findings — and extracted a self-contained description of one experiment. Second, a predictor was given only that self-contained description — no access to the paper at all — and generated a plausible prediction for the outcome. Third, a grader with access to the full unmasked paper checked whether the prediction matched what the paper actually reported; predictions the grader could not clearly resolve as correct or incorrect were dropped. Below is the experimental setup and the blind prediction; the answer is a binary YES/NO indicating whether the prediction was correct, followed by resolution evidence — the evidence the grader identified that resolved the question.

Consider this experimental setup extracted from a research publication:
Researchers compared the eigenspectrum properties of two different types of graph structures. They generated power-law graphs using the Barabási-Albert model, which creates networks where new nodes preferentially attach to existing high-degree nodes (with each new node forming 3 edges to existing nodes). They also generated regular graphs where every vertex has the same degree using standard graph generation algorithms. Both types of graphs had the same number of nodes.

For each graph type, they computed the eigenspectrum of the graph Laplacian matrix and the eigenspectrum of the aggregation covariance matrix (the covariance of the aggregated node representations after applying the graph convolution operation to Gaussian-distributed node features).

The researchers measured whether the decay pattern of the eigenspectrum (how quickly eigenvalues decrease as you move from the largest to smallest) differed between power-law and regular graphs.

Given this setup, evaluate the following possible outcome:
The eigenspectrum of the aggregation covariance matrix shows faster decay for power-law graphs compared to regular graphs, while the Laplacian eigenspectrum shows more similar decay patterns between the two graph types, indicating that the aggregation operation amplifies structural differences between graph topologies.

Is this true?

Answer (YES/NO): NO